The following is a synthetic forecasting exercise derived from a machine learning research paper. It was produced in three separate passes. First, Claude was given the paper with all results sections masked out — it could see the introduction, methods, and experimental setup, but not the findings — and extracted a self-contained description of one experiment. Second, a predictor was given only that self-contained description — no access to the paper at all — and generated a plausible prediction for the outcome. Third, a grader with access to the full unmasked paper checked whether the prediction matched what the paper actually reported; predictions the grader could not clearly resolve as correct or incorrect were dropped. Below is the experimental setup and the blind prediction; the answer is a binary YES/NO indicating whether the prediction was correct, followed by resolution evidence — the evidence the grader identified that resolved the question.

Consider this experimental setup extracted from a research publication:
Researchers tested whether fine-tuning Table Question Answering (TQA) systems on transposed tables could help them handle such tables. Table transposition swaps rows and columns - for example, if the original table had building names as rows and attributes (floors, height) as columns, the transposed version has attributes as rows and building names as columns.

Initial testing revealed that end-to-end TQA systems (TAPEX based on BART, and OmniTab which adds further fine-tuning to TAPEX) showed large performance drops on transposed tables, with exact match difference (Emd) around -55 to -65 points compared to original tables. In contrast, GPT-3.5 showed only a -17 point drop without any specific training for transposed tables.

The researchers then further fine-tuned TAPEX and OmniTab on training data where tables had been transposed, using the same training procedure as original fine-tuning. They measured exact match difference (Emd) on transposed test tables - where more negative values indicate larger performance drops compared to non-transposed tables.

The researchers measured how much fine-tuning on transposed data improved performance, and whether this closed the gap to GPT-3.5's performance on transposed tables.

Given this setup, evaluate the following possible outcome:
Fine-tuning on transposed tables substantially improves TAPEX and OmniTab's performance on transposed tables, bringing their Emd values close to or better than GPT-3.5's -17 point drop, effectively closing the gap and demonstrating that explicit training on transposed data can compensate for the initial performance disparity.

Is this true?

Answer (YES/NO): NO